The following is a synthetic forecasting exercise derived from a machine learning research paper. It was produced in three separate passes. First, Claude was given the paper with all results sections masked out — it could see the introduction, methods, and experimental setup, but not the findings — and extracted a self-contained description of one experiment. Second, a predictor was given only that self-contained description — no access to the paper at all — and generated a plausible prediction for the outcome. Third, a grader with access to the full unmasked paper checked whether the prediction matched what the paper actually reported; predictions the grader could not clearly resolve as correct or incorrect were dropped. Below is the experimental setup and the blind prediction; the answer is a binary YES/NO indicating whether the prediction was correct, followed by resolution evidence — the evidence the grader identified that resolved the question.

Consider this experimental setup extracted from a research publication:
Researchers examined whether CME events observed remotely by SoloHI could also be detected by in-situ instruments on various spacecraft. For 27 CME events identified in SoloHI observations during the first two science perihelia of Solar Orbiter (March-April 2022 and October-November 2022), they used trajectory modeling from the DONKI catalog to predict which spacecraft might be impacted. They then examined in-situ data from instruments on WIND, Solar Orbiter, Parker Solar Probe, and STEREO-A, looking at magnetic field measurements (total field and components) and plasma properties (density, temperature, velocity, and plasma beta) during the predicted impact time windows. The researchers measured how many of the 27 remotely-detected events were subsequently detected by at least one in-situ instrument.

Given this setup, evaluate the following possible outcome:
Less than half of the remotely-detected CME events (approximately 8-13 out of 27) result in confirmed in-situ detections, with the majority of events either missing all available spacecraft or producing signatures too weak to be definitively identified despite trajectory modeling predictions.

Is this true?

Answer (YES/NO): YES